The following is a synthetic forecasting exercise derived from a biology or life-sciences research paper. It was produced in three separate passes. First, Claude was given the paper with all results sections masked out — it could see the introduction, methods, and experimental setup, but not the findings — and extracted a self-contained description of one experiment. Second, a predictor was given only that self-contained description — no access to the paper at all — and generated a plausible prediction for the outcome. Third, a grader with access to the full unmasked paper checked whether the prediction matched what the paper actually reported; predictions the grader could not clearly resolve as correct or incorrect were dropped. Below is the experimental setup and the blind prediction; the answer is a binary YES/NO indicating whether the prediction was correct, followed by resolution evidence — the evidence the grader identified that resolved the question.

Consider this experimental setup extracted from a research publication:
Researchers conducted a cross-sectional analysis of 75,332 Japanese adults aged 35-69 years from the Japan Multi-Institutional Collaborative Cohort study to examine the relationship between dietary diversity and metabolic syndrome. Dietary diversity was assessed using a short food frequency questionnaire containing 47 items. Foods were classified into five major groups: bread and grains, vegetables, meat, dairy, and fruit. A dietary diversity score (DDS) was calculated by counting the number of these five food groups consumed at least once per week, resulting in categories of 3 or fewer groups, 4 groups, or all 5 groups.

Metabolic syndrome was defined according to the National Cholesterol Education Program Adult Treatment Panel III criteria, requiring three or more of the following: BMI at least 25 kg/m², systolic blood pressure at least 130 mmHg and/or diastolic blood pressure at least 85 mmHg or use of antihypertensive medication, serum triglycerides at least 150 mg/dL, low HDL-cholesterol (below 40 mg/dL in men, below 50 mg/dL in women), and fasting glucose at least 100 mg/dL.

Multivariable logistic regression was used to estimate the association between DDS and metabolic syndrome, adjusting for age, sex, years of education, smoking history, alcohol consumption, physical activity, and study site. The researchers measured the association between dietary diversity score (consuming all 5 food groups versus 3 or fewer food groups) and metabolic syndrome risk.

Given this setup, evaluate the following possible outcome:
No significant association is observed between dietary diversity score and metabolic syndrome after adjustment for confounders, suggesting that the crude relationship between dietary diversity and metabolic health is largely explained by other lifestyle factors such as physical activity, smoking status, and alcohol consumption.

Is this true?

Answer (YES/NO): NO